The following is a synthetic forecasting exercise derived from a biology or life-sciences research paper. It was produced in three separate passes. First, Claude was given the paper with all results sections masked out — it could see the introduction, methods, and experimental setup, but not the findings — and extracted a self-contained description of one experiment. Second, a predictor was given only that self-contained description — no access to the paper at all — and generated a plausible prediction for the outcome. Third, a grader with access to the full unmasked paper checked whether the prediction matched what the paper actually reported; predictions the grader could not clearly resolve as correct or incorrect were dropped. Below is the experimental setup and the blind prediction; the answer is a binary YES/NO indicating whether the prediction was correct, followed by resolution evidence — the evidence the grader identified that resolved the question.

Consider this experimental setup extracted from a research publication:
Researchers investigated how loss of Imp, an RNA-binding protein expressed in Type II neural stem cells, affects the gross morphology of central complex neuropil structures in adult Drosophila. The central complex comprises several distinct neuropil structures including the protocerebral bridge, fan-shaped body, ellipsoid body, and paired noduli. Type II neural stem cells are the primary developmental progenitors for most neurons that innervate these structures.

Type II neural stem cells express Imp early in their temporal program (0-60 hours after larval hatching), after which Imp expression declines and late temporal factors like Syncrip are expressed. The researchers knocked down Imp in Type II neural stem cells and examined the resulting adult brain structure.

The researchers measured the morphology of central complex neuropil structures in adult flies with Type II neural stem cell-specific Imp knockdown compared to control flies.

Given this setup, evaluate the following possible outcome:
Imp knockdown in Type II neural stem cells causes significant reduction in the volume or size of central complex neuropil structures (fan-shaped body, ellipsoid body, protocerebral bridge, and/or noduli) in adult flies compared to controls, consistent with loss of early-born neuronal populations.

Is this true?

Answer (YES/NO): YES